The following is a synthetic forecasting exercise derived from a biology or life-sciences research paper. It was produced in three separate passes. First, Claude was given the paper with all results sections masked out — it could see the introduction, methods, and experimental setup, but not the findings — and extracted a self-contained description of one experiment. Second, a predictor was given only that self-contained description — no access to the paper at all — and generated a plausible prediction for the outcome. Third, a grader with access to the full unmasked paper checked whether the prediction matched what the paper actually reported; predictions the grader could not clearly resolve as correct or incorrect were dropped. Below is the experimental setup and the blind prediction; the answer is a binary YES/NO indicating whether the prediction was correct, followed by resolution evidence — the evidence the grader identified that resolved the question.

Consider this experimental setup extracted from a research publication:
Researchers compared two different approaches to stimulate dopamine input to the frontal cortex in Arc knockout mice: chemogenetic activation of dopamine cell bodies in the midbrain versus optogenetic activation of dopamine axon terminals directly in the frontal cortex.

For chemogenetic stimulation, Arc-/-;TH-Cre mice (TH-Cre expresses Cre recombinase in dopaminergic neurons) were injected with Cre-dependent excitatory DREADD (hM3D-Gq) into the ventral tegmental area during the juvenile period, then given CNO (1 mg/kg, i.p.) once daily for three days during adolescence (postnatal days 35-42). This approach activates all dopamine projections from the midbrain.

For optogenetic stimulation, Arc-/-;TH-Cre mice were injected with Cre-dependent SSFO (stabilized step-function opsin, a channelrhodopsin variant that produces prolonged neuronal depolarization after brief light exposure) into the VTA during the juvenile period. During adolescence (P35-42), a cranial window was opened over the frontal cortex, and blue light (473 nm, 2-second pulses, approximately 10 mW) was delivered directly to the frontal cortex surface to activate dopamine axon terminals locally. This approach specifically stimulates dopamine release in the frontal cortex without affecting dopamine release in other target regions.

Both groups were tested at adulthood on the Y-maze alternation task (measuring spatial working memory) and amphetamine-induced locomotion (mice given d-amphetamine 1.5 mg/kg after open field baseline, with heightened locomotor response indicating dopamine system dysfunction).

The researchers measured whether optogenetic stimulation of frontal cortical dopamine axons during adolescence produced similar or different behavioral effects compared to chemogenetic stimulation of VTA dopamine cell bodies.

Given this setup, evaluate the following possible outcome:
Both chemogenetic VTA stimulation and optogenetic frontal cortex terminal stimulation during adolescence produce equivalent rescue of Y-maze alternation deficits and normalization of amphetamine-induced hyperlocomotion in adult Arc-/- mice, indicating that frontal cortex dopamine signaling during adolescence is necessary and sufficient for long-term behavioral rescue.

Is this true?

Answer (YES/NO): NO